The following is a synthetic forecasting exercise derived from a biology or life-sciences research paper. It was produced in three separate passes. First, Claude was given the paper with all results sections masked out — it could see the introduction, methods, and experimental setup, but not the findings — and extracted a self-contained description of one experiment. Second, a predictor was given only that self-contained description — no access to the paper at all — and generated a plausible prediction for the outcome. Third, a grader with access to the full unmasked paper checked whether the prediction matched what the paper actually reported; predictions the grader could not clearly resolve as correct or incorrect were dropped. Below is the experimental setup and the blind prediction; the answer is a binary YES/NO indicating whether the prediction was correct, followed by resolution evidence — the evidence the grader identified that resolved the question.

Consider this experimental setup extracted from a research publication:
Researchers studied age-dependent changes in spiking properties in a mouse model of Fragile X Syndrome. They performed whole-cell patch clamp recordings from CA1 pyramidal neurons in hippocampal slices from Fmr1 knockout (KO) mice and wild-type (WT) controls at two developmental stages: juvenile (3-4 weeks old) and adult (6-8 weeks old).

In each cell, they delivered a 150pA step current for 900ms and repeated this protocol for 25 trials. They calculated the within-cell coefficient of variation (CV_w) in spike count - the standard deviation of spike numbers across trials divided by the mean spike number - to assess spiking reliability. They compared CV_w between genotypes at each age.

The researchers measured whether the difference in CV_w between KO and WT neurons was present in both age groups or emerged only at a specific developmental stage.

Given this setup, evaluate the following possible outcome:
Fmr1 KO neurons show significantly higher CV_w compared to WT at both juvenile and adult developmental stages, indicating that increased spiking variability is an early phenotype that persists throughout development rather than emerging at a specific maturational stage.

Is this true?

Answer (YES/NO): NO